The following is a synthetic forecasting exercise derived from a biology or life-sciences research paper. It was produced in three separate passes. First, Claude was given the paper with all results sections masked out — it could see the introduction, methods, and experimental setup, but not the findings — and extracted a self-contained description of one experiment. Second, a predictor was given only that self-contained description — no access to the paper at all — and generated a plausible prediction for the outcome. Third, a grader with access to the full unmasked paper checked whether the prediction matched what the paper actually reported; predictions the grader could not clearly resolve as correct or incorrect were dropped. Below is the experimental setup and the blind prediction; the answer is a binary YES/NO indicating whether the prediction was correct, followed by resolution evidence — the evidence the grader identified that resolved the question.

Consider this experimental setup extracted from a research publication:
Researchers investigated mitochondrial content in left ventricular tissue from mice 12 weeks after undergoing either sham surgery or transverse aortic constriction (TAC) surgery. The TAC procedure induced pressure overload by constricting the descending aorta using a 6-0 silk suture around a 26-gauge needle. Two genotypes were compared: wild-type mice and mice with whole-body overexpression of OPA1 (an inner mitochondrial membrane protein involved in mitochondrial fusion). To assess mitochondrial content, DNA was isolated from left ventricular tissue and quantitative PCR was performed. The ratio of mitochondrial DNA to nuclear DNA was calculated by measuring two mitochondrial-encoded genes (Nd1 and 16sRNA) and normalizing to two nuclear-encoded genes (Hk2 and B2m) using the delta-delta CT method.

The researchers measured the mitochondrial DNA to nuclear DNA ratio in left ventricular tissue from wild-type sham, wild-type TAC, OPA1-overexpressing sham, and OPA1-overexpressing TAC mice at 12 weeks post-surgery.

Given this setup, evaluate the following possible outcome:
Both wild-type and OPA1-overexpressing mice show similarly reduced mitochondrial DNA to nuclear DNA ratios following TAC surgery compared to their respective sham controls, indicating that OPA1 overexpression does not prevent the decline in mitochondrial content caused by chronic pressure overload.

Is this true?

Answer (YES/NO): NO